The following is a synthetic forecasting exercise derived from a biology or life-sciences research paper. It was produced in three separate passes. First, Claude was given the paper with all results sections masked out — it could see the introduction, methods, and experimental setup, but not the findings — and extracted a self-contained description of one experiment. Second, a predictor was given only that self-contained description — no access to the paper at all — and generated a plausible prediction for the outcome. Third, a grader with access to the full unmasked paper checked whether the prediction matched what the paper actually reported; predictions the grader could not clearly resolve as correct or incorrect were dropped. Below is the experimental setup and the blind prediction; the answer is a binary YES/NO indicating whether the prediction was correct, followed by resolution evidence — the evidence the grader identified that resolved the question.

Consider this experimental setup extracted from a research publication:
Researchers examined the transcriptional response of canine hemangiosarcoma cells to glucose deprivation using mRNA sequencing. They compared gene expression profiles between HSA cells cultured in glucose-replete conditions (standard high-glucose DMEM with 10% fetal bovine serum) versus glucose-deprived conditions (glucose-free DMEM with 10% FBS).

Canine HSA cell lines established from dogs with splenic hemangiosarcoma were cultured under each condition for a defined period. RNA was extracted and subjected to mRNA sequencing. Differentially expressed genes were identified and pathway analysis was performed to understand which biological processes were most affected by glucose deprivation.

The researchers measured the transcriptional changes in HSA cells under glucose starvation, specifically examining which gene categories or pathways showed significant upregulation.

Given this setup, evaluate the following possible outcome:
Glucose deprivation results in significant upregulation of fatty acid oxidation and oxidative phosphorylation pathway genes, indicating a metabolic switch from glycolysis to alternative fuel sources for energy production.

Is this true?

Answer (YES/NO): YES